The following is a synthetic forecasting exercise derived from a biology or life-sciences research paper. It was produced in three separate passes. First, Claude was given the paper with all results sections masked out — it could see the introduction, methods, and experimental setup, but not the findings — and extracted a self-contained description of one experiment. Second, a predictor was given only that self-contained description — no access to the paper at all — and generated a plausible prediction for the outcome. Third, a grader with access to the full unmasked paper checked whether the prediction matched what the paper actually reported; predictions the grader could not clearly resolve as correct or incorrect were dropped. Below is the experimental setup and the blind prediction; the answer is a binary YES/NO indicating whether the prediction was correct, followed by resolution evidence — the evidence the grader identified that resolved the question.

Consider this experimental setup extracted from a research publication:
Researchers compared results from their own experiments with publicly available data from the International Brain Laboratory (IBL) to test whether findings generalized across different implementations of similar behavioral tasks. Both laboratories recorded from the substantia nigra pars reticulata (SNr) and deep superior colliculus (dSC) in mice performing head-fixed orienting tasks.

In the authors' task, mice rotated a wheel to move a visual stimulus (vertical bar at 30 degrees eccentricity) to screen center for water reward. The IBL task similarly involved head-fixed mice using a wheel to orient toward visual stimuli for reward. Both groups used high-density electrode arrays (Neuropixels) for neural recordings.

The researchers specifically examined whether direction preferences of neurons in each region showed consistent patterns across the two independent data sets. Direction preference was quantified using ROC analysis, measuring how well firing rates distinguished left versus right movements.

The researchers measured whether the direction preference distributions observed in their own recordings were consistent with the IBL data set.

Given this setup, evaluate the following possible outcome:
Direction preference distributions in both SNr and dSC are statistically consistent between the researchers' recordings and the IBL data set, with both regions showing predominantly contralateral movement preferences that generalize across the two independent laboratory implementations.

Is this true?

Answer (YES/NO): NO